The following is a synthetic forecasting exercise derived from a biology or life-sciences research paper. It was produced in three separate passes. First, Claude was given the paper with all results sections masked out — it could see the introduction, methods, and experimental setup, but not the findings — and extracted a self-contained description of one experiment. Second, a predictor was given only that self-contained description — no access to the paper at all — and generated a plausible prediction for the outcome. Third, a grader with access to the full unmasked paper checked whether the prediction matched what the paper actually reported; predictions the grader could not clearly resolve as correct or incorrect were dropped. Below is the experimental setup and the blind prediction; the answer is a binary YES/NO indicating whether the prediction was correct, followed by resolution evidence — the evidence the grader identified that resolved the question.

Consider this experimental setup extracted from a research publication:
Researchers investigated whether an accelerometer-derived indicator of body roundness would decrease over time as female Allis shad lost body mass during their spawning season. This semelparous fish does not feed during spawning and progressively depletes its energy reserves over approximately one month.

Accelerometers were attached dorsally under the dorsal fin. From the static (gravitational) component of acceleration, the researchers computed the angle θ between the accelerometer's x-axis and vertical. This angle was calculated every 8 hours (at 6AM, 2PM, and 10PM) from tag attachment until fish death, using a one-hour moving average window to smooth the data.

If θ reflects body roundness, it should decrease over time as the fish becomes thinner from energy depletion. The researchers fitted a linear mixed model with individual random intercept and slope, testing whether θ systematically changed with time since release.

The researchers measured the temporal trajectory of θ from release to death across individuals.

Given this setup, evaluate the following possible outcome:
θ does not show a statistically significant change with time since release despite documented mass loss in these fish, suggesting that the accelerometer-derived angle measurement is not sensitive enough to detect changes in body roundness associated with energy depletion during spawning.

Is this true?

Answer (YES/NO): NO